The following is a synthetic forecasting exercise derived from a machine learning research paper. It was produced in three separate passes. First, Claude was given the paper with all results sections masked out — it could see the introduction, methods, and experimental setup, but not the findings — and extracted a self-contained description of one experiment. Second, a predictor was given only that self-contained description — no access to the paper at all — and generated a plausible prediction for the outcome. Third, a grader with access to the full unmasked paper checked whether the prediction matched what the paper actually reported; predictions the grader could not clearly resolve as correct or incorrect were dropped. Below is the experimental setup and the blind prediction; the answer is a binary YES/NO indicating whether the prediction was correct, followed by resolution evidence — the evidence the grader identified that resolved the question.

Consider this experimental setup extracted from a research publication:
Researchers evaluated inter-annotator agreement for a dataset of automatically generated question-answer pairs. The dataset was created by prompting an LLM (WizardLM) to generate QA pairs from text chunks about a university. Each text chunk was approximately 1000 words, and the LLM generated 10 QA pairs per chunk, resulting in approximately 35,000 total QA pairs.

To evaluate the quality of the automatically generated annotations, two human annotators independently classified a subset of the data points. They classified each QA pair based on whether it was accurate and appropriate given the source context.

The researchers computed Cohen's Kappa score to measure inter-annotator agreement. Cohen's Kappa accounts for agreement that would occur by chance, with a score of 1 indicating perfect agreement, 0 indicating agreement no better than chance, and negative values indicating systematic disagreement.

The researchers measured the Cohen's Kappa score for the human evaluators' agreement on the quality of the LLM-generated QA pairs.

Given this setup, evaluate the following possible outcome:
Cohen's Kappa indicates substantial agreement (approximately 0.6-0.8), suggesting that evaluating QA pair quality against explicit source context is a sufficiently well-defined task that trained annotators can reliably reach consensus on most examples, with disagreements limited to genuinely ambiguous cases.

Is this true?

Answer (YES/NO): YES